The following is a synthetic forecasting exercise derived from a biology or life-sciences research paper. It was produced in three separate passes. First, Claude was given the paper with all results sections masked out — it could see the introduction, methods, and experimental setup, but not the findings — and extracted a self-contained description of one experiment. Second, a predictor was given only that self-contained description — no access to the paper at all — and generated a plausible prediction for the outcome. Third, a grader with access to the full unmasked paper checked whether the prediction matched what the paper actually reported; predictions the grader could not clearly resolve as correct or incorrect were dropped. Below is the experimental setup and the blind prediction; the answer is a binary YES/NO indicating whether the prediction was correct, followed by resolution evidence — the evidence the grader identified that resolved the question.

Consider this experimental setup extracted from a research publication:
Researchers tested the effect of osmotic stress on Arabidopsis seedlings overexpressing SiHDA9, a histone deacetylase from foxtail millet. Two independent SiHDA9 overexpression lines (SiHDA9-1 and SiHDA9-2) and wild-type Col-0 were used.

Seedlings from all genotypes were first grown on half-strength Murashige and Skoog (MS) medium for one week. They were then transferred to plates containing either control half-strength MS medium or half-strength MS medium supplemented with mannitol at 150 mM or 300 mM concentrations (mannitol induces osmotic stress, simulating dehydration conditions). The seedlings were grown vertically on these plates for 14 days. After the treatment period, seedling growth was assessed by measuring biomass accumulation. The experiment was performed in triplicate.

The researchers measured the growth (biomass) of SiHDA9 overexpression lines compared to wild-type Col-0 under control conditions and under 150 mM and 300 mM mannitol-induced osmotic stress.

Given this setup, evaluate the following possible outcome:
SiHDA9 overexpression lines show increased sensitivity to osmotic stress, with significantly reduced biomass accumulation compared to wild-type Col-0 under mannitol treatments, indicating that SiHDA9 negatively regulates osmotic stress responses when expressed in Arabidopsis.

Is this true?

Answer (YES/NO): YES